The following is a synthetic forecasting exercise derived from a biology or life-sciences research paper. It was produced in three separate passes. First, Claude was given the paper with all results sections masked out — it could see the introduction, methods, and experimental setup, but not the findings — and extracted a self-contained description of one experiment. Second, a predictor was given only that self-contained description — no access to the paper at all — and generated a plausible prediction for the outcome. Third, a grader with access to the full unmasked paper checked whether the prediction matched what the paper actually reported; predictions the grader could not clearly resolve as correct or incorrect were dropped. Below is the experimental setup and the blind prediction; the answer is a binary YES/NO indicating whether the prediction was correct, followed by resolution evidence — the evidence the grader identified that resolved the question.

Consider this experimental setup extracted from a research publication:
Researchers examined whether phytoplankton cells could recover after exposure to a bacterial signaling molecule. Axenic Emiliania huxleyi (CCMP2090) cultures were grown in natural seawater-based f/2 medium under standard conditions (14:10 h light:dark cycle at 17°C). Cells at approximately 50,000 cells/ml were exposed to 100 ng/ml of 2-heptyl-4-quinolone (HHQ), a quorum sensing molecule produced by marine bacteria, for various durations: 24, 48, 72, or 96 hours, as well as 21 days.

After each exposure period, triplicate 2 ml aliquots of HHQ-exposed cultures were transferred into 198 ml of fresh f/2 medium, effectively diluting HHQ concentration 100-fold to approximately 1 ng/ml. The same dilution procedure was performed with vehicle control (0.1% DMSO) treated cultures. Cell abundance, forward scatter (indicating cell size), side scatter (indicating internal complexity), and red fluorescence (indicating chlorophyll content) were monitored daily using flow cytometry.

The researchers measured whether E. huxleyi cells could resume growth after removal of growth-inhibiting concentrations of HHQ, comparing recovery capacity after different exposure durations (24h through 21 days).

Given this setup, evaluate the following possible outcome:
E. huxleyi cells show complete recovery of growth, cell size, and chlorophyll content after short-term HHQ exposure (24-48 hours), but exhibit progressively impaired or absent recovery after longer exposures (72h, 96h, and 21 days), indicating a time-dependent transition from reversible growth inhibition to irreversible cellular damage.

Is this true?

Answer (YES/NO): NO